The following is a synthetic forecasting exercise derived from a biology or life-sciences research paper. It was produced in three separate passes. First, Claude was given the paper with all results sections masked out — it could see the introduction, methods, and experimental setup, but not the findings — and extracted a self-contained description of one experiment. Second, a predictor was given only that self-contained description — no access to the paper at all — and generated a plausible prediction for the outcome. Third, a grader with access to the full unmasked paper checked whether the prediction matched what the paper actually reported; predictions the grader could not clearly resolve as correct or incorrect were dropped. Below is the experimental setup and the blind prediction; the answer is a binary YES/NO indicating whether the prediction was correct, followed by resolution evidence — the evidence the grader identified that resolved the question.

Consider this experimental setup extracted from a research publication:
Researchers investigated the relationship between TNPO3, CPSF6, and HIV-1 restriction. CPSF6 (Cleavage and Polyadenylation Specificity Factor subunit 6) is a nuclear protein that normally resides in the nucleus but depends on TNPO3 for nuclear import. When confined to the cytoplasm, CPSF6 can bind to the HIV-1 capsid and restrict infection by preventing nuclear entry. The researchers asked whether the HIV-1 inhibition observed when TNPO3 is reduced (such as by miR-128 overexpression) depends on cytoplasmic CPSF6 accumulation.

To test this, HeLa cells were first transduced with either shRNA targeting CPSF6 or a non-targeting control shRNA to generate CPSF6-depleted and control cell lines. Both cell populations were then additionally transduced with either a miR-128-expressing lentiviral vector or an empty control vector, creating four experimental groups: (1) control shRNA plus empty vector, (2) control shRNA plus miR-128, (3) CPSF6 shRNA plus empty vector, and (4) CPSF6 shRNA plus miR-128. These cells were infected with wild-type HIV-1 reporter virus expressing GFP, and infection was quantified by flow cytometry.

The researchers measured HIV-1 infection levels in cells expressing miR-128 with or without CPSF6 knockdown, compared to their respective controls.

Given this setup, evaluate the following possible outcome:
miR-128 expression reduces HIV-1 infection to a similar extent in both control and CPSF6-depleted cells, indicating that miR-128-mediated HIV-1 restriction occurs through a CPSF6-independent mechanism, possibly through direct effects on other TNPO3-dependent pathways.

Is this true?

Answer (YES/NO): NO